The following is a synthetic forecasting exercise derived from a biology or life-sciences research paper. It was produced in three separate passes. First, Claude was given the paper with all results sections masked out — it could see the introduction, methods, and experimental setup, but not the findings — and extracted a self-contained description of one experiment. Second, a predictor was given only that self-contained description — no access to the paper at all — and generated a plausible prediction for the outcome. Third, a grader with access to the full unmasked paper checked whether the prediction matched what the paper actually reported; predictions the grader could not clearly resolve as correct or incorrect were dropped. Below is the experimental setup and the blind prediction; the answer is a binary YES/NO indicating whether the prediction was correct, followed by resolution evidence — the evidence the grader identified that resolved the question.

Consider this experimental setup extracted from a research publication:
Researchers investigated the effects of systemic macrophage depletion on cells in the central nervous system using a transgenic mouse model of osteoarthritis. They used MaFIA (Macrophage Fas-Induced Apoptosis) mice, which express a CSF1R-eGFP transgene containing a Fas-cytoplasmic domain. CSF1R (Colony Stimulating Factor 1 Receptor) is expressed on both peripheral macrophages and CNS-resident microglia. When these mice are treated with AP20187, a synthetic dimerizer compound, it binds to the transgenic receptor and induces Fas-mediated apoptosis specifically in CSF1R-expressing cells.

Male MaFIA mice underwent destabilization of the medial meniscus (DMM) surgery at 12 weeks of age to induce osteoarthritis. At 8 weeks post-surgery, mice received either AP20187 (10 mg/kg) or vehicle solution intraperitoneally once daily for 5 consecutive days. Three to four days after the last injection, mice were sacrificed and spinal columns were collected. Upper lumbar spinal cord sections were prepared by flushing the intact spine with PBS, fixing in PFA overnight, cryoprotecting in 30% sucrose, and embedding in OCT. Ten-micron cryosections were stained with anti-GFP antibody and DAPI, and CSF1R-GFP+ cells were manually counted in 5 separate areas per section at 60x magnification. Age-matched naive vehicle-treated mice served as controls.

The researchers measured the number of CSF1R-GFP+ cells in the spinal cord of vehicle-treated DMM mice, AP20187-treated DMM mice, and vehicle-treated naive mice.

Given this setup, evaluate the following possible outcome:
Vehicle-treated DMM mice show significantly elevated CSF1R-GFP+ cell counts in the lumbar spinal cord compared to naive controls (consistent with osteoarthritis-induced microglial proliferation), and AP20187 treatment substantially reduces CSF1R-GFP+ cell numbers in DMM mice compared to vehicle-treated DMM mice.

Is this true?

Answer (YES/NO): NO